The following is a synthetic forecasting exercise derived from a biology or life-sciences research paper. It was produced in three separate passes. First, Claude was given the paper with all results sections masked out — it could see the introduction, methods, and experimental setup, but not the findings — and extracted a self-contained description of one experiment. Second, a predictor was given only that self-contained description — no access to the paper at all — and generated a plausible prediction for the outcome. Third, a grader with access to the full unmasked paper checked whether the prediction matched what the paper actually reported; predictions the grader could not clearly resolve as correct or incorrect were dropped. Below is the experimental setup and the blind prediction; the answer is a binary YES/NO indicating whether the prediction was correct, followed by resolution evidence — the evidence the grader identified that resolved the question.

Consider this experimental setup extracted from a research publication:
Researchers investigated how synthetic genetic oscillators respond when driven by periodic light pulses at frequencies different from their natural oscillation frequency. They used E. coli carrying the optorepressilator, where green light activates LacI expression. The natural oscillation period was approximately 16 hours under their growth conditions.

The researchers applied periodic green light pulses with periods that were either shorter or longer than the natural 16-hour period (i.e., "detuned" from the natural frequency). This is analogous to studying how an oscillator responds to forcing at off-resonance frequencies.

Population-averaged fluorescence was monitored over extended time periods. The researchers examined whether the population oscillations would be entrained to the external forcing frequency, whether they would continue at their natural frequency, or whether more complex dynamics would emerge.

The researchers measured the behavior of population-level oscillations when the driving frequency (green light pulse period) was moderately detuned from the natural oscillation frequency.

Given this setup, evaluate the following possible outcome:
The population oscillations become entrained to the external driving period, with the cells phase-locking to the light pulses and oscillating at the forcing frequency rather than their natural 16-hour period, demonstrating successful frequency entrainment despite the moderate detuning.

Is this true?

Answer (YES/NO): YES